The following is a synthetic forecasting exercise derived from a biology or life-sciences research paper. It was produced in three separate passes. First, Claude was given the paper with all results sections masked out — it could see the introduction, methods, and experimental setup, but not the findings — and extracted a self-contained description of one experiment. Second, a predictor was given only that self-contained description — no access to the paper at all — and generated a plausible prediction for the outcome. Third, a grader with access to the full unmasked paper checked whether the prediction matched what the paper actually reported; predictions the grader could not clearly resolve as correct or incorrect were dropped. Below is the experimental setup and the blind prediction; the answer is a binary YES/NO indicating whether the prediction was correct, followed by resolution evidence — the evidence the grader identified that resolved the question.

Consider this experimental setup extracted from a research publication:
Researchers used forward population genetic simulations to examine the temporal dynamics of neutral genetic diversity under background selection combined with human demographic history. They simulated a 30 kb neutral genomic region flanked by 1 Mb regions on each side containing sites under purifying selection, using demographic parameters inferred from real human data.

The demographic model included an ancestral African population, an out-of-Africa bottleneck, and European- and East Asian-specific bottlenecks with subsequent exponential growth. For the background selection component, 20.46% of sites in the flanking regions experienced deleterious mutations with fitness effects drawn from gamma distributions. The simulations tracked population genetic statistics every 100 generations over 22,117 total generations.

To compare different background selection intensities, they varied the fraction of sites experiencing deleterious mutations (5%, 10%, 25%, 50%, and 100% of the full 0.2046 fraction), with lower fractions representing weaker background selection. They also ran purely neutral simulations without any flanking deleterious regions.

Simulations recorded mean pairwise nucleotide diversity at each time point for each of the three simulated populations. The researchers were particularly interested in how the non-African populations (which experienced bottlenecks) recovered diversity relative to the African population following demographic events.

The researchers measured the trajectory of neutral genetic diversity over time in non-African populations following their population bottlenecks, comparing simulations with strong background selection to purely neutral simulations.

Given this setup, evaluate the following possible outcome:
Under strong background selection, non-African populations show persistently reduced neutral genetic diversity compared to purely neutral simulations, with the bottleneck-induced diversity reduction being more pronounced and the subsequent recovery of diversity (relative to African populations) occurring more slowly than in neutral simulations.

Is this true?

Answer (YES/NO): YES